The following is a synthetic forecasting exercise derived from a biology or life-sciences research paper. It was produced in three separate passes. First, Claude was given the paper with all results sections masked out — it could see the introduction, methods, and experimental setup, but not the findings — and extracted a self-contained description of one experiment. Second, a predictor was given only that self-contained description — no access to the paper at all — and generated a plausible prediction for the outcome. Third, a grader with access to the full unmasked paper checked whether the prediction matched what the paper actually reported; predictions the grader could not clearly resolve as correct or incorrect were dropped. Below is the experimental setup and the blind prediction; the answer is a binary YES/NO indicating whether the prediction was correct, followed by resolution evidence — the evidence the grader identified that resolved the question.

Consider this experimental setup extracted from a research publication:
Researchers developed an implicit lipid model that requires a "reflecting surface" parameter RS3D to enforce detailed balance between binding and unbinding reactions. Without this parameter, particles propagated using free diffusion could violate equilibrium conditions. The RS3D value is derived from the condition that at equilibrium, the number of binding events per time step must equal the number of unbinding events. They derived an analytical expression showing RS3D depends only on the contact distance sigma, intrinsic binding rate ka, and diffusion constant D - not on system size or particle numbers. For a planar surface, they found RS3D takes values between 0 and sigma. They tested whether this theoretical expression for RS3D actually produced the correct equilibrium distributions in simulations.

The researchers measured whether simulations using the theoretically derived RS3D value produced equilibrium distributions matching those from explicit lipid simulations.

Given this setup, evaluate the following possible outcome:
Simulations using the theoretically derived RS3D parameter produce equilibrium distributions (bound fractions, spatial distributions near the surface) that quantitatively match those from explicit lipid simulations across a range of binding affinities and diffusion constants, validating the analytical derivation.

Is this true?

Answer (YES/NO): YES